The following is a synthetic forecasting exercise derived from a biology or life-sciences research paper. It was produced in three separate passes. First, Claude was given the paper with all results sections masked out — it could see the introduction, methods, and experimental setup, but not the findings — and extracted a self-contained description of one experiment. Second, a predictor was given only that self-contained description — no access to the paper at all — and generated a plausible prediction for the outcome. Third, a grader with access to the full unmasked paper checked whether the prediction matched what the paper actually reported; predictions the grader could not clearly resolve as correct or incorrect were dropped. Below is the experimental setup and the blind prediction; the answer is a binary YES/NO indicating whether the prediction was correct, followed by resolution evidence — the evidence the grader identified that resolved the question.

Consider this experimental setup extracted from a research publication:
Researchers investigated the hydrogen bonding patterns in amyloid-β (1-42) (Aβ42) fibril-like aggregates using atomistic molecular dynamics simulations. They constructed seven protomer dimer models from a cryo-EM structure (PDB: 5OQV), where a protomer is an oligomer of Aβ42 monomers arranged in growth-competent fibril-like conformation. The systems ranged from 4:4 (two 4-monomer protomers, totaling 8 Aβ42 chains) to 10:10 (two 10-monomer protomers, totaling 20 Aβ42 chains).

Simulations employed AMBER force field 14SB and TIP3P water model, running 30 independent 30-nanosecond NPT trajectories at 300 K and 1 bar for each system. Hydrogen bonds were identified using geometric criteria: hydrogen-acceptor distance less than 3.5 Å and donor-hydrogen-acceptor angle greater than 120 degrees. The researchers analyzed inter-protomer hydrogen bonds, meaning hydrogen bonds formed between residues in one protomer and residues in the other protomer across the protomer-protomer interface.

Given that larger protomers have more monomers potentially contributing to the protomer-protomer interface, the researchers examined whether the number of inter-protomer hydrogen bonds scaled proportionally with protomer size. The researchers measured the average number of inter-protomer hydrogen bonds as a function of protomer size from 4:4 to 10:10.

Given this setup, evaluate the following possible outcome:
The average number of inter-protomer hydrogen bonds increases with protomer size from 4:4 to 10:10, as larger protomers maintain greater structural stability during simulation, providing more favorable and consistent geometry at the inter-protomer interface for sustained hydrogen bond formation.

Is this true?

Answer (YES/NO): YES